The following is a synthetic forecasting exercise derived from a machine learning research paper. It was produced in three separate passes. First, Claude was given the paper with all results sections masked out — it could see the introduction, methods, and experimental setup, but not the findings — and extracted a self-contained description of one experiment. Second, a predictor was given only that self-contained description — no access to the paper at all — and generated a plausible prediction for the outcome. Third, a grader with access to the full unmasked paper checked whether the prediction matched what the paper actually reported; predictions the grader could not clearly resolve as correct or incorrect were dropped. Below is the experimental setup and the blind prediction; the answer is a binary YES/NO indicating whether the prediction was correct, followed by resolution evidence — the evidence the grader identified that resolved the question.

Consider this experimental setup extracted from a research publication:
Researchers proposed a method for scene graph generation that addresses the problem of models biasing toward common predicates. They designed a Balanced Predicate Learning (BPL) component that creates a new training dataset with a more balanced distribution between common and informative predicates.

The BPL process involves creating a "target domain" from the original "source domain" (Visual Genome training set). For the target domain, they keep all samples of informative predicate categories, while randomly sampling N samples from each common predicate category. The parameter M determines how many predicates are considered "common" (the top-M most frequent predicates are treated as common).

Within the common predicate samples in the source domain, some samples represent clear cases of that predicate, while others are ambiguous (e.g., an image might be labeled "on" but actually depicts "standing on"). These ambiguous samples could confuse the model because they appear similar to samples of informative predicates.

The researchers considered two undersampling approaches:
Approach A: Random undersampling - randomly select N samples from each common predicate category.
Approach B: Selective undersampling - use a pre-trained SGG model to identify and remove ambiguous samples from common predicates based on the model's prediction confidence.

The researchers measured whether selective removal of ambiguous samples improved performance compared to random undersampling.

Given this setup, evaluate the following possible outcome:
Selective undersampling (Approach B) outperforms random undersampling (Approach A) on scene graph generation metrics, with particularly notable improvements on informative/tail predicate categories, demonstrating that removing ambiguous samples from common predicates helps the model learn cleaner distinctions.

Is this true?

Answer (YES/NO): NO